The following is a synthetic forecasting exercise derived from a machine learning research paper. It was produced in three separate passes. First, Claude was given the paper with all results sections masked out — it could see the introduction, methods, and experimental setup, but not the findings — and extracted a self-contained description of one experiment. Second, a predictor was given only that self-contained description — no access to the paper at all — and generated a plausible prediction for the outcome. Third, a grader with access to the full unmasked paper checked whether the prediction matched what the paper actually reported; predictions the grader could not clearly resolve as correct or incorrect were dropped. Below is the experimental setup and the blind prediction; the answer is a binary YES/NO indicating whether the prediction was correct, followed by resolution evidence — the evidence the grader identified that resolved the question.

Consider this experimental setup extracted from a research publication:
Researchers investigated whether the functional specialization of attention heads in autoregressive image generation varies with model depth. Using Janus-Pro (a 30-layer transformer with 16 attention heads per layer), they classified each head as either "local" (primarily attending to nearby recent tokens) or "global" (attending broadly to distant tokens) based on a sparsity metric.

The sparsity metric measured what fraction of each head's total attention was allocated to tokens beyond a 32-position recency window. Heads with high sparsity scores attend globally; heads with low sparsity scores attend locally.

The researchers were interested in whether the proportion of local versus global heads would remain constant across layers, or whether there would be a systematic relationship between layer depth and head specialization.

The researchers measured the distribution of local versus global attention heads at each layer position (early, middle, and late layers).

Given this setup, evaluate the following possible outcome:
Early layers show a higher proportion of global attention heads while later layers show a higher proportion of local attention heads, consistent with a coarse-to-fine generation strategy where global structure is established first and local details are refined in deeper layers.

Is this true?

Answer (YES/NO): YES